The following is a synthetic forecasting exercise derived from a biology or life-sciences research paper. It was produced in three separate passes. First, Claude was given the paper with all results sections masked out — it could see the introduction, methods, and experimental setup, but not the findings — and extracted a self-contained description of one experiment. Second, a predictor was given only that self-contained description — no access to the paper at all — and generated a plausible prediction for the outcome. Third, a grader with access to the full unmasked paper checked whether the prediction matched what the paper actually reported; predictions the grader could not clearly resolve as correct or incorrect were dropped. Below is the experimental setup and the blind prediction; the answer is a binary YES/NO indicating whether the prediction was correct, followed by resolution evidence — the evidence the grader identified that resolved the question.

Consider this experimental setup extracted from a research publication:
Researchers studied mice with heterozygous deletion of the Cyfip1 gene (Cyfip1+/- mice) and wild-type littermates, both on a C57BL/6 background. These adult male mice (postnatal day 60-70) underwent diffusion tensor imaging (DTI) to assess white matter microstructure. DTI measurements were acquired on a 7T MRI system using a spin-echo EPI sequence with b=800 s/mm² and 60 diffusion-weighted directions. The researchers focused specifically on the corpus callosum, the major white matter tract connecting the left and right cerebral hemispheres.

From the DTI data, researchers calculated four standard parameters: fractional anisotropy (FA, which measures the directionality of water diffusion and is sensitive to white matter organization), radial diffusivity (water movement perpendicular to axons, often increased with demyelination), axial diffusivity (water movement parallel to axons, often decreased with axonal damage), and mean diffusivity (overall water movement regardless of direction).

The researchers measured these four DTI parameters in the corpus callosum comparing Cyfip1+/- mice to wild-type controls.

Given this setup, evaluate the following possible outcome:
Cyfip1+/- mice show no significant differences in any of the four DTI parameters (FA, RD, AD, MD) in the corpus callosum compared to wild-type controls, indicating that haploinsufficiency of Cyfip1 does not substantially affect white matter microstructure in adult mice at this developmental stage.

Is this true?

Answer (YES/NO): NO